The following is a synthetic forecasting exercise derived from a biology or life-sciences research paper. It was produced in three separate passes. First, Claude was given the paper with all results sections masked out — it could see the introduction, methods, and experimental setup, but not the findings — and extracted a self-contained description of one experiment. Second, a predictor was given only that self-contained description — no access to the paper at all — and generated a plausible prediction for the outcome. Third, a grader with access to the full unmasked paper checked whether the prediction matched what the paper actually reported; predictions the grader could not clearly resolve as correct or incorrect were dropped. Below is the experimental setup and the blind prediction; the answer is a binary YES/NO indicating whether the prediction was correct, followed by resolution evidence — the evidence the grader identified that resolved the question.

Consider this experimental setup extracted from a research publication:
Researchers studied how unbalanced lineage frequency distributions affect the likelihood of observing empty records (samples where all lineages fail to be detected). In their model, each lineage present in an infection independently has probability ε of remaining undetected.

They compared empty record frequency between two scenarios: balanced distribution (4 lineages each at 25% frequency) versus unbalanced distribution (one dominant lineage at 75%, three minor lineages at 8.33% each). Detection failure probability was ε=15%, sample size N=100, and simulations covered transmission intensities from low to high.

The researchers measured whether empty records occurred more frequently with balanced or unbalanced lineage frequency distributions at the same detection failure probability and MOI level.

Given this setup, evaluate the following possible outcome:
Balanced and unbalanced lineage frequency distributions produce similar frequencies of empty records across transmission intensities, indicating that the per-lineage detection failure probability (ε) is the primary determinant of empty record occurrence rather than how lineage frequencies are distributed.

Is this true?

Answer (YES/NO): NO